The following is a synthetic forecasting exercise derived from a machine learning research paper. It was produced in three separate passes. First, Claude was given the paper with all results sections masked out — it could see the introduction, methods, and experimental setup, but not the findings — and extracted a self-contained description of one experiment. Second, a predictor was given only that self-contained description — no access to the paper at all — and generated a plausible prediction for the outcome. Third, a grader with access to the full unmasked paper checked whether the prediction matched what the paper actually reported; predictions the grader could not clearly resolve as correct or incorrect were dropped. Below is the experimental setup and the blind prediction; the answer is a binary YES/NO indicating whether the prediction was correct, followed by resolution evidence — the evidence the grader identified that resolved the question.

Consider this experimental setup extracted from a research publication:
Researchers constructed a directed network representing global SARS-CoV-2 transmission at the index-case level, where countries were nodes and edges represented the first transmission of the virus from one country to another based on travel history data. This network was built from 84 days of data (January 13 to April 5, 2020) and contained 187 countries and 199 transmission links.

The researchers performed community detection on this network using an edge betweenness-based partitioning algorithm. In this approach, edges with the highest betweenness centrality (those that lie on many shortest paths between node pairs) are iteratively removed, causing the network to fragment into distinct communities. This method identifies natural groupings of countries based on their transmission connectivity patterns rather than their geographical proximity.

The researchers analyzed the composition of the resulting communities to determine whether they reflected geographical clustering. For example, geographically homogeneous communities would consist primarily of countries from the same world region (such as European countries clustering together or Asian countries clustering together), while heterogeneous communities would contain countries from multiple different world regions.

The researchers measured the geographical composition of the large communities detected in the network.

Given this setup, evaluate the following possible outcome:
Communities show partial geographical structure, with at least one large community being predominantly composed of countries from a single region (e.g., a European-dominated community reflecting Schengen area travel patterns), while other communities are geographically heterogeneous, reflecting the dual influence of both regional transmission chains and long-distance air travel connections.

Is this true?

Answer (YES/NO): NO